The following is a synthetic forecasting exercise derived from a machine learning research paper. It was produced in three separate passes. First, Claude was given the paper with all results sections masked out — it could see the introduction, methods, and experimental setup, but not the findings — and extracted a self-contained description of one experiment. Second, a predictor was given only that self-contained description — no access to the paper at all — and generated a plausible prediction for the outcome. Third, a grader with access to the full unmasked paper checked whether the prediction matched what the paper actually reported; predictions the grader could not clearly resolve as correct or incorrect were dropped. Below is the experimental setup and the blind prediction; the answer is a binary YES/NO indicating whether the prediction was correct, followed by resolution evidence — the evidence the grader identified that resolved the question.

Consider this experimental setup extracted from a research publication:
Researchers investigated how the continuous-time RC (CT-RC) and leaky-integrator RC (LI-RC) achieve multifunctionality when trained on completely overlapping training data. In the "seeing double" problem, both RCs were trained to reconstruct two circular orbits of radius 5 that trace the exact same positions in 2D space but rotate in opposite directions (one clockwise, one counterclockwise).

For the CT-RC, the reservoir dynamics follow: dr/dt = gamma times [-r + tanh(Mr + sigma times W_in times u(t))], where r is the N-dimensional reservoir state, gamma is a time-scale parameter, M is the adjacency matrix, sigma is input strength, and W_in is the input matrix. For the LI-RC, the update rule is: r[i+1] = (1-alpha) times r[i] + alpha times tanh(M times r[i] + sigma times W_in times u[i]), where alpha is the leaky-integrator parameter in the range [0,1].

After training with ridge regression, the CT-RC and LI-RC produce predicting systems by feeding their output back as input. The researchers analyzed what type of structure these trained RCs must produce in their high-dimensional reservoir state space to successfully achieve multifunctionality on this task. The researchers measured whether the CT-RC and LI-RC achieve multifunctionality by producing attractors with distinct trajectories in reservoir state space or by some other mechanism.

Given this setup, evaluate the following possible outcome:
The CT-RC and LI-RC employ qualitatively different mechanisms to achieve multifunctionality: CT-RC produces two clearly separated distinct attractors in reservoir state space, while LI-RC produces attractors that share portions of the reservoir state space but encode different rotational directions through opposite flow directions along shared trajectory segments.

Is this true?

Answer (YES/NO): NO